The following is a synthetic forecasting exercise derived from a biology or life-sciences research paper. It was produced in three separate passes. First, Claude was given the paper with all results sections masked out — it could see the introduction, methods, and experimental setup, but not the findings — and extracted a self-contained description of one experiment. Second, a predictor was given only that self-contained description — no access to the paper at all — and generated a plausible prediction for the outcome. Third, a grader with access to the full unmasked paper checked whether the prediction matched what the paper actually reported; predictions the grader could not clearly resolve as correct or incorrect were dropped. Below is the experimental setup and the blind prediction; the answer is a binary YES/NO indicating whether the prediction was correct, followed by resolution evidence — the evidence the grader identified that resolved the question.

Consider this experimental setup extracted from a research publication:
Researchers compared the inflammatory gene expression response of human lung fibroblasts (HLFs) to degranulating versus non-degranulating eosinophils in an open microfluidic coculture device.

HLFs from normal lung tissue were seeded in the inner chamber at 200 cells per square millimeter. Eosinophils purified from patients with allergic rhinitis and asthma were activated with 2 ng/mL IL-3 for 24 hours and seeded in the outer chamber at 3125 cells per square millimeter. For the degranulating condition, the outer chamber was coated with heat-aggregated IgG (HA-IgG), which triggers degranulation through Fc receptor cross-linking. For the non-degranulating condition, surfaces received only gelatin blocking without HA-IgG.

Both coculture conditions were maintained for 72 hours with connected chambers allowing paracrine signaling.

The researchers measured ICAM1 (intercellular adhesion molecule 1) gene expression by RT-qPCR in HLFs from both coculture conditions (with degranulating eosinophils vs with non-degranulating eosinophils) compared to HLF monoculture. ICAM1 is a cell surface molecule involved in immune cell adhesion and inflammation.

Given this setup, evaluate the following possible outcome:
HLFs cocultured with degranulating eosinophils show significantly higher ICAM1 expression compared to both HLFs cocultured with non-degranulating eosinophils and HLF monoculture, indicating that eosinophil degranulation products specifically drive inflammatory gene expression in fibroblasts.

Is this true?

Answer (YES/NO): YES